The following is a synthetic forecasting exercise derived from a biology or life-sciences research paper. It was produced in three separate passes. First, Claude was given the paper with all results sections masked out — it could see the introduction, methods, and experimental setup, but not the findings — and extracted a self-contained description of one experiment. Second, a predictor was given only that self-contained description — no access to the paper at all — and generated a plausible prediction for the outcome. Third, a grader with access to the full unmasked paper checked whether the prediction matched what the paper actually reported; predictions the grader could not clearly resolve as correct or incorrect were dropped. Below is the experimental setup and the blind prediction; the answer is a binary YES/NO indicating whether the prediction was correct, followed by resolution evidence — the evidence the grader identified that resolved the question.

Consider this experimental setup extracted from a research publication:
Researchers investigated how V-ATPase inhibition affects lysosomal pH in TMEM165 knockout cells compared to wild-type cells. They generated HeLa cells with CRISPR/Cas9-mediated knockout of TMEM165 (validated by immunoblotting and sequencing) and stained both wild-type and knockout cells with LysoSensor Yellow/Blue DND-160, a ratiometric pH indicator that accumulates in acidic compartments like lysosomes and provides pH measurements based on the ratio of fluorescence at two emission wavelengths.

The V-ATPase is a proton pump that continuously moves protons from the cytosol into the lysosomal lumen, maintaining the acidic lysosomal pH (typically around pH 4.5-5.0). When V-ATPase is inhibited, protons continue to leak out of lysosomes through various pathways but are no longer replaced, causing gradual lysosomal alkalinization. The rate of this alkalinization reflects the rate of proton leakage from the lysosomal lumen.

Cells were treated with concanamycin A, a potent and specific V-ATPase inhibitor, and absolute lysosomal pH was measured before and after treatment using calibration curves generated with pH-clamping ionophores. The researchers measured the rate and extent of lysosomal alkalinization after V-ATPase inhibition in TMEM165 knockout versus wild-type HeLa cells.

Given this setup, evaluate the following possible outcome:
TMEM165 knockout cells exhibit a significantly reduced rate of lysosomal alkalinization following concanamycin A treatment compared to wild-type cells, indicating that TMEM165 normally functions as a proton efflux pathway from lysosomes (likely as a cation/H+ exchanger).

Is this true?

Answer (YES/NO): NO